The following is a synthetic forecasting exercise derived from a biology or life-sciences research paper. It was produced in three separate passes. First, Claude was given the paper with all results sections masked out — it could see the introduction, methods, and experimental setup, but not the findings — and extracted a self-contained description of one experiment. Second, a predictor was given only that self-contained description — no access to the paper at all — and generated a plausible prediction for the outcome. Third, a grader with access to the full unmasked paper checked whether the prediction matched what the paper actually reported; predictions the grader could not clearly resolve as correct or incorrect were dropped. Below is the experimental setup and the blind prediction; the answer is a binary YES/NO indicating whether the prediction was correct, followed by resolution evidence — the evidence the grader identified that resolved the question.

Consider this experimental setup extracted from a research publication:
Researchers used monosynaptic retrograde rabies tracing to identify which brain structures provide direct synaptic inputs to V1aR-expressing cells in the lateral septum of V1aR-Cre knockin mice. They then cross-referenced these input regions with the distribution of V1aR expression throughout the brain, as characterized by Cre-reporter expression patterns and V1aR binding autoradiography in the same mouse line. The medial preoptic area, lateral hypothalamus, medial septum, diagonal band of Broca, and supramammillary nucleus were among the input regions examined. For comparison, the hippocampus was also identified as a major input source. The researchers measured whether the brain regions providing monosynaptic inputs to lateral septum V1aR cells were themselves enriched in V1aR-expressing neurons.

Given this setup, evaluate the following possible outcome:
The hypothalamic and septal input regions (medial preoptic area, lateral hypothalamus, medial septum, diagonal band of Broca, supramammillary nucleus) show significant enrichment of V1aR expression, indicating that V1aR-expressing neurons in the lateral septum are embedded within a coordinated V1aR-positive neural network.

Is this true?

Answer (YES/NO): YES